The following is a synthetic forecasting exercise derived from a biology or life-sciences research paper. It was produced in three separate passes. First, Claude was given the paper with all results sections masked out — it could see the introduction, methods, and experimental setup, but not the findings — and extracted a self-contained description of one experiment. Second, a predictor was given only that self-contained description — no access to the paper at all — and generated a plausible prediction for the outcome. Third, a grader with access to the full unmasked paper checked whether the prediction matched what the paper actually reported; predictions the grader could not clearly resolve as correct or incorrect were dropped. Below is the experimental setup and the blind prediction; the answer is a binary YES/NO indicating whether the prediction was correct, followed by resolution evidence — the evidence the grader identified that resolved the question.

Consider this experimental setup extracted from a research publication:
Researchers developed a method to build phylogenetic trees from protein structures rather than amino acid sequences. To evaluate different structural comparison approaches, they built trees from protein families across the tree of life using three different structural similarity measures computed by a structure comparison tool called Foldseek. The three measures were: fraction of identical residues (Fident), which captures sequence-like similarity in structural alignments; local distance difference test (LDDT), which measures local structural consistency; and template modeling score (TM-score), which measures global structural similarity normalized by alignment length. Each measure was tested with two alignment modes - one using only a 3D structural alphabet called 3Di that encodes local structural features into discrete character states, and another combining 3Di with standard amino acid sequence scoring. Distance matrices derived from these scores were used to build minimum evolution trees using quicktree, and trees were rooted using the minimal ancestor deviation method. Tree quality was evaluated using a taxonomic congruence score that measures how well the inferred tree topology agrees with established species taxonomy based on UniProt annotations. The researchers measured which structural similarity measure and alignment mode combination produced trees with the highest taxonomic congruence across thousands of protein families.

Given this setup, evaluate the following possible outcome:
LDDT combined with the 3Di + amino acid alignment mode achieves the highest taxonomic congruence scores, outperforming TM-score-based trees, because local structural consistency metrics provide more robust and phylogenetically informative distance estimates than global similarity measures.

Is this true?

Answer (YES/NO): NO